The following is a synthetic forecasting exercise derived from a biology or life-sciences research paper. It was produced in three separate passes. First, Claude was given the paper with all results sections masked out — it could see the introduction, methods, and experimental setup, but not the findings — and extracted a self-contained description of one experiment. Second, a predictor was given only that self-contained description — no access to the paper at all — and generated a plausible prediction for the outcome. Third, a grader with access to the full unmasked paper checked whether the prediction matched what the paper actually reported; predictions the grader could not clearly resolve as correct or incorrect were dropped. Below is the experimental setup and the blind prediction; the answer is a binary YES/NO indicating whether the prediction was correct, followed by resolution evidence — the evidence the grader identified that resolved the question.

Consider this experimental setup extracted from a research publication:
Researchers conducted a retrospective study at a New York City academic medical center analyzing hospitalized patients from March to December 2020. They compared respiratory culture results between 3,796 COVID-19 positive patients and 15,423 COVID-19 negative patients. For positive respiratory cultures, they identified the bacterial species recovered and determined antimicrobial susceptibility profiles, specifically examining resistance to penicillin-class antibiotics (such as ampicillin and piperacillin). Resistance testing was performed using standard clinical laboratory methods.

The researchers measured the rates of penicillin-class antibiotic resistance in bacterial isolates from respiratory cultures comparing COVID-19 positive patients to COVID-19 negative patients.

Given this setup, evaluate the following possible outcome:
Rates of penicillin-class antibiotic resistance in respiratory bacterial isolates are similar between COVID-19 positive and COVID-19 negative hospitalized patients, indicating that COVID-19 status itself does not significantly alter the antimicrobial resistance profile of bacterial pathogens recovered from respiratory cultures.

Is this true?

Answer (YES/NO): NO